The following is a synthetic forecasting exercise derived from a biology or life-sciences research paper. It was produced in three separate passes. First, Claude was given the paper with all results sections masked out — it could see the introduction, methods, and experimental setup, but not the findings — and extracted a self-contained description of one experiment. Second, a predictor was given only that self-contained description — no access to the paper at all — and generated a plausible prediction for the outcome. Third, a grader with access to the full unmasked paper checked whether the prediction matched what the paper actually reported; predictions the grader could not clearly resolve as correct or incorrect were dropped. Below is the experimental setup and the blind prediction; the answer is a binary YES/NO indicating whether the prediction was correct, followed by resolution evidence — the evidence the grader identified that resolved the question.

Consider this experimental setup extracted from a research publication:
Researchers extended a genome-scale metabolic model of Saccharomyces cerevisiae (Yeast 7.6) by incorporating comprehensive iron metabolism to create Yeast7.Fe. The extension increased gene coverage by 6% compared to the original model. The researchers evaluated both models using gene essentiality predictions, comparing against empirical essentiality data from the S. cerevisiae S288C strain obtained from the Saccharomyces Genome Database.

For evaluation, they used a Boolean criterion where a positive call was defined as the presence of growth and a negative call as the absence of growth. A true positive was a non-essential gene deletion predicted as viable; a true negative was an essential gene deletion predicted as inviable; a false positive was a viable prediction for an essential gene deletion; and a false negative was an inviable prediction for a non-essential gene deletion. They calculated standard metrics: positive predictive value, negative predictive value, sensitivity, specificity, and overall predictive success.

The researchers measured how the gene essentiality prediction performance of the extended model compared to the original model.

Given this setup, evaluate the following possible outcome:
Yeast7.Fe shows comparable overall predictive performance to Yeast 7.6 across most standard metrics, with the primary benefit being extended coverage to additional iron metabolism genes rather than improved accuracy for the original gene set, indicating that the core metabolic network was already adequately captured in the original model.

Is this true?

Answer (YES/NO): YES